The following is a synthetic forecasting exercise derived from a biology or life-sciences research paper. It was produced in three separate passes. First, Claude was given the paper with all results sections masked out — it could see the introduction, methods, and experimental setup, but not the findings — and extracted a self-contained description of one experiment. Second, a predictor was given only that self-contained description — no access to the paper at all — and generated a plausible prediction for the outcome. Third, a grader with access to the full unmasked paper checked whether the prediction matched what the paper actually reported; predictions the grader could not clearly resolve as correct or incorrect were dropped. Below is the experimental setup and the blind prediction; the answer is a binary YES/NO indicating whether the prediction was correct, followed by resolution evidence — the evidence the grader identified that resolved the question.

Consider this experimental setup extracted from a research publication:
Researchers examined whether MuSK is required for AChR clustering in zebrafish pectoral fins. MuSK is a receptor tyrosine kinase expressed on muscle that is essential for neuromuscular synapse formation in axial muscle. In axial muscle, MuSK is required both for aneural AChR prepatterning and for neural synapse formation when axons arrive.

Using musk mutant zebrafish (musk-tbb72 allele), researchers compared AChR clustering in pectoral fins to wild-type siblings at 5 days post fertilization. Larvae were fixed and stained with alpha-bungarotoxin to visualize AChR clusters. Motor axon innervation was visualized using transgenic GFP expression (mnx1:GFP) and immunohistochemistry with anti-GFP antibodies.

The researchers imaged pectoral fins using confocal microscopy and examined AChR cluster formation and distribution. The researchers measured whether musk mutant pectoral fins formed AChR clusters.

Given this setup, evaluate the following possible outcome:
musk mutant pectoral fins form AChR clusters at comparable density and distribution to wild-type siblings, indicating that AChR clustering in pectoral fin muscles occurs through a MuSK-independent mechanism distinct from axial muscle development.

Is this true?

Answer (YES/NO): NO